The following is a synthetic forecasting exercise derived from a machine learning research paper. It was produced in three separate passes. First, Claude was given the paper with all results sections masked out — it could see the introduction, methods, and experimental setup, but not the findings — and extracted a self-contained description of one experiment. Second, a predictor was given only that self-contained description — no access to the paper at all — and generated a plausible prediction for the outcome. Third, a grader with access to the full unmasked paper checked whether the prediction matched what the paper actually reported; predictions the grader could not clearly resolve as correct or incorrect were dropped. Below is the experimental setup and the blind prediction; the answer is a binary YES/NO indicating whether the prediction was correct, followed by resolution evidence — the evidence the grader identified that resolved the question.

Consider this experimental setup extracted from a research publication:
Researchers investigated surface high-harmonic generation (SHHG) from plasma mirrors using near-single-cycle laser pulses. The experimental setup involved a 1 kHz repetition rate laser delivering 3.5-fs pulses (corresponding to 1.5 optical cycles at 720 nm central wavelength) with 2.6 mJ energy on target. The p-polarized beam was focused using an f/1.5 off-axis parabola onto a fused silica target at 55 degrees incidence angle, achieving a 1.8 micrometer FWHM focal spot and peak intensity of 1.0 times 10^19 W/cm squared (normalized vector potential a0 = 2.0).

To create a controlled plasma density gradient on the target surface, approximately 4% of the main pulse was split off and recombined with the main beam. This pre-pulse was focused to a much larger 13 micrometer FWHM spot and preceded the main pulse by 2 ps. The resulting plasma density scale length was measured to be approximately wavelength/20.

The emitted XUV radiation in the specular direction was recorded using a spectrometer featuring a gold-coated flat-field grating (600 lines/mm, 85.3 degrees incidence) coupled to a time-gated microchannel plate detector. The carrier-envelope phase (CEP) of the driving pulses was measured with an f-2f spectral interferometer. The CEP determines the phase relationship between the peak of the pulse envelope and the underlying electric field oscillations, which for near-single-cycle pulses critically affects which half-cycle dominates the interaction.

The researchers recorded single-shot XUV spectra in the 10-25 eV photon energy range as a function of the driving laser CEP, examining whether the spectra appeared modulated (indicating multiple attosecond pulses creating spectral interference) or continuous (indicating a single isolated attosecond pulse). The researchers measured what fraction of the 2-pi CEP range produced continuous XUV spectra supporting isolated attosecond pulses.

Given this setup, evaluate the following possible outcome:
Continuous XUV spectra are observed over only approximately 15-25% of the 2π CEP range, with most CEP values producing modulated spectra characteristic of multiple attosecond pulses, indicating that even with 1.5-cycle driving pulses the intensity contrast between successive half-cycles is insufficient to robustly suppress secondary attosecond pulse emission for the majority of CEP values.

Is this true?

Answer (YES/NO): NO